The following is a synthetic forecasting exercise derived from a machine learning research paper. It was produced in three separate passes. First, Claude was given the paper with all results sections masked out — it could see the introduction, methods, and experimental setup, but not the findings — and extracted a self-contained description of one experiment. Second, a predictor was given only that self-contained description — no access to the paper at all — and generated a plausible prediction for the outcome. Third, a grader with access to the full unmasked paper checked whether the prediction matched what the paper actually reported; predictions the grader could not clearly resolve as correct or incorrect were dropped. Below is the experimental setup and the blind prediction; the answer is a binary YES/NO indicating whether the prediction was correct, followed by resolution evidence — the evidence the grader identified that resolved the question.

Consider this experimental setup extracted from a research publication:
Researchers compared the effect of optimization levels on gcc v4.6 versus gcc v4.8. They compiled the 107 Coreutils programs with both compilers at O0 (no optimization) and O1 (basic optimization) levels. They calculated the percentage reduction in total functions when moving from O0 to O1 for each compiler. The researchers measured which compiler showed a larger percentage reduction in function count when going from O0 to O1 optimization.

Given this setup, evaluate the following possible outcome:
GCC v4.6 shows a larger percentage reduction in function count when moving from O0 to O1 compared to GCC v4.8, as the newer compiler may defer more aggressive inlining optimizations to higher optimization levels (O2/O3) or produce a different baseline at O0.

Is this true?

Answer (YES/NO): NO